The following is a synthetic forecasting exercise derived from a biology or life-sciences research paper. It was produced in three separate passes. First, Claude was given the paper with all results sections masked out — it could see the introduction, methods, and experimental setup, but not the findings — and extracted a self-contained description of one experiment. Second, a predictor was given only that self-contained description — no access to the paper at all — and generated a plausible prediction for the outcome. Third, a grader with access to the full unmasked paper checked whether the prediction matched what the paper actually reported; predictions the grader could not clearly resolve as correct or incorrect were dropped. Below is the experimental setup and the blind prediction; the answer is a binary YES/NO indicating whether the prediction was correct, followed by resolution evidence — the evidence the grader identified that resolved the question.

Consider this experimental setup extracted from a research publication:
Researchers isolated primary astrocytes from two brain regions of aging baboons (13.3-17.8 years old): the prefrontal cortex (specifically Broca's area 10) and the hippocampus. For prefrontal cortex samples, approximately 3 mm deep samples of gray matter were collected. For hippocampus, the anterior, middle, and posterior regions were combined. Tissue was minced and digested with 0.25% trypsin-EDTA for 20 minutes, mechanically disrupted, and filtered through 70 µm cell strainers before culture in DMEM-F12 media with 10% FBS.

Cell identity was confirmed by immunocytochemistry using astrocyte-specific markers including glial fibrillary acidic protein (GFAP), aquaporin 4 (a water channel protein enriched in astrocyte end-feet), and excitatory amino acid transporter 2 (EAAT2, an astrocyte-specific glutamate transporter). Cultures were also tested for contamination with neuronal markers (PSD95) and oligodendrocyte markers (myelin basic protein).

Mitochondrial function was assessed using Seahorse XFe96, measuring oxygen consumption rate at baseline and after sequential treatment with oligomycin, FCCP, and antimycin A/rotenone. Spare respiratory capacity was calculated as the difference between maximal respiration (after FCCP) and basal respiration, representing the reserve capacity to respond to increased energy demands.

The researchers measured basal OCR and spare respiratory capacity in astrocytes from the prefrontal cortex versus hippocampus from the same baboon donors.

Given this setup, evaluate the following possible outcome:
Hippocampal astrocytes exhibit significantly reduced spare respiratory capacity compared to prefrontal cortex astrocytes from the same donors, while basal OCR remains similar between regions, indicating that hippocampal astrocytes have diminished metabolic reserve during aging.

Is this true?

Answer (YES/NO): NO